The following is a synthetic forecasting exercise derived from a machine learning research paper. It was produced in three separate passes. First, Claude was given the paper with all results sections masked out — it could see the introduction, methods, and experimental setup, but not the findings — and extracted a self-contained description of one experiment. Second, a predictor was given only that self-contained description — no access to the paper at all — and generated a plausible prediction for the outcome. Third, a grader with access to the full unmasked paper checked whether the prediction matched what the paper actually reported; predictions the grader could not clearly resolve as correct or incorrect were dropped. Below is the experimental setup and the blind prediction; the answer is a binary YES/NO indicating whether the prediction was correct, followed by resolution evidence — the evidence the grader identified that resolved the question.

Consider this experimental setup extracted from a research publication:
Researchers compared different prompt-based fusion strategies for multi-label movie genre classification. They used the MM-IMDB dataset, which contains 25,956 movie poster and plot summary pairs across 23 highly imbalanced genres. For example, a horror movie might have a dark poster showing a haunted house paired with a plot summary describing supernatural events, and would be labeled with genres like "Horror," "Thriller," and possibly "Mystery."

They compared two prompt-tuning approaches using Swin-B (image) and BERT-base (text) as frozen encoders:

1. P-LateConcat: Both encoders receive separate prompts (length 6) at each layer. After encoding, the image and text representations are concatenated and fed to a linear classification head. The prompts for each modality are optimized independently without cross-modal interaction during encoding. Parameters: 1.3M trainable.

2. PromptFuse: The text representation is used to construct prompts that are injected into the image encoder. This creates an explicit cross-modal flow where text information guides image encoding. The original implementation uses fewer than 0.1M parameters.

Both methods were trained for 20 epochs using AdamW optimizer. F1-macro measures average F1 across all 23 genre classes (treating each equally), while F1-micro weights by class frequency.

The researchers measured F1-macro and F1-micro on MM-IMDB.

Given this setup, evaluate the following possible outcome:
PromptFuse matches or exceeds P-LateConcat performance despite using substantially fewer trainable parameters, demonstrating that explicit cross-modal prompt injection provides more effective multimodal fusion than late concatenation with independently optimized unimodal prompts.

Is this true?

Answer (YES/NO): NO